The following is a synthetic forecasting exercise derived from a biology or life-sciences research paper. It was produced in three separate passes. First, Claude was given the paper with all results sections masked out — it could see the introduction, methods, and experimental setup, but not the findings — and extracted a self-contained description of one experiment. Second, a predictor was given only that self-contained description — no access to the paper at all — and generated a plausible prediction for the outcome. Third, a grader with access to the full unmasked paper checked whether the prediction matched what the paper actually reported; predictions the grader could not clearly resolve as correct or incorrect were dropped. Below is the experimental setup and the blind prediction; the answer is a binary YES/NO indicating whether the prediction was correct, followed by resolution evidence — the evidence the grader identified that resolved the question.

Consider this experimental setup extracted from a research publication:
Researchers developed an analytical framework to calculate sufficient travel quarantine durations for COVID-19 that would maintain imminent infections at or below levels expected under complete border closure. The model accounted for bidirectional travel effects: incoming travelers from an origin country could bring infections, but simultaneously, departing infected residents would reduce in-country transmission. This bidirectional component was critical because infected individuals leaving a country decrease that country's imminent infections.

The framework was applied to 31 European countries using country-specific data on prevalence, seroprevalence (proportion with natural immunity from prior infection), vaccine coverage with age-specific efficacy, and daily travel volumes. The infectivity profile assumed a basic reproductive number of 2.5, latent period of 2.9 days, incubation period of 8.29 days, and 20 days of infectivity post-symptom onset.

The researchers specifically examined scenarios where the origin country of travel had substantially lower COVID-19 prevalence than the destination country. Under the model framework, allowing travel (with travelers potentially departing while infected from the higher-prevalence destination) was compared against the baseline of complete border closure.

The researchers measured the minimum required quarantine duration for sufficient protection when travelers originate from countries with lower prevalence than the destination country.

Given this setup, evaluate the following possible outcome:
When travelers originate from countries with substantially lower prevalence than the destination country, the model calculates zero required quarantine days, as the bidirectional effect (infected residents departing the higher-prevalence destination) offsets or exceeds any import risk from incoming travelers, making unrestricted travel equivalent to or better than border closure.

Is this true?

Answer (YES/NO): YES